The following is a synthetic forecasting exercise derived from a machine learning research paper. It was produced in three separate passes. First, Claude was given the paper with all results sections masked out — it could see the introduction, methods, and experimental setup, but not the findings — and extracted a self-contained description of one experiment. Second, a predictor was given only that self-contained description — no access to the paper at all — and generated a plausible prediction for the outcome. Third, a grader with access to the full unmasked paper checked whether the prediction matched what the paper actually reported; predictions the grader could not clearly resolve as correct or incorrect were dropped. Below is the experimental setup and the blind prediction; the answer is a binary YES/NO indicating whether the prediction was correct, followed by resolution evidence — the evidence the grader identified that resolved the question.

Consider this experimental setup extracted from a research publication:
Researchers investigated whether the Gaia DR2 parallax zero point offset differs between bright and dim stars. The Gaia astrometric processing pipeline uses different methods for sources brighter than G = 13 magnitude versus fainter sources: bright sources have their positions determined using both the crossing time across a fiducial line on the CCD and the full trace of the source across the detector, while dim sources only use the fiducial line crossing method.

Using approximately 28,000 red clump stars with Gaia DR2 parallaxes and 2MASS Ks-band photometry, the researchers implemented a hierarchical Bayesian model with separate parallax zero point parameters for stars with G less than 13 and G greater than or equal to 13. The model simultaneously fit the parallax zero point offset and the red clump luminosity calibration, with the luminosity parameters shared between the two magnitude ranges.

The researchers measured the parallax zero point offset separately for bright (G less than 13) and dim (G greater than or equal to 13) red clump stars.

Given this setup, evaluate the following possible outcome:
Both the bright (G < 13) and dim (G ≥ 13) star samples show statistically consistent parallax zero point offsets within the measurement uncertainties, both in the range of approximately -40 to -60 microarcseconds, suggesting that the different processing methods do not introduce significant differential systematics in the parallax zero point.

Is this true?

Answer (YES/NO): NO